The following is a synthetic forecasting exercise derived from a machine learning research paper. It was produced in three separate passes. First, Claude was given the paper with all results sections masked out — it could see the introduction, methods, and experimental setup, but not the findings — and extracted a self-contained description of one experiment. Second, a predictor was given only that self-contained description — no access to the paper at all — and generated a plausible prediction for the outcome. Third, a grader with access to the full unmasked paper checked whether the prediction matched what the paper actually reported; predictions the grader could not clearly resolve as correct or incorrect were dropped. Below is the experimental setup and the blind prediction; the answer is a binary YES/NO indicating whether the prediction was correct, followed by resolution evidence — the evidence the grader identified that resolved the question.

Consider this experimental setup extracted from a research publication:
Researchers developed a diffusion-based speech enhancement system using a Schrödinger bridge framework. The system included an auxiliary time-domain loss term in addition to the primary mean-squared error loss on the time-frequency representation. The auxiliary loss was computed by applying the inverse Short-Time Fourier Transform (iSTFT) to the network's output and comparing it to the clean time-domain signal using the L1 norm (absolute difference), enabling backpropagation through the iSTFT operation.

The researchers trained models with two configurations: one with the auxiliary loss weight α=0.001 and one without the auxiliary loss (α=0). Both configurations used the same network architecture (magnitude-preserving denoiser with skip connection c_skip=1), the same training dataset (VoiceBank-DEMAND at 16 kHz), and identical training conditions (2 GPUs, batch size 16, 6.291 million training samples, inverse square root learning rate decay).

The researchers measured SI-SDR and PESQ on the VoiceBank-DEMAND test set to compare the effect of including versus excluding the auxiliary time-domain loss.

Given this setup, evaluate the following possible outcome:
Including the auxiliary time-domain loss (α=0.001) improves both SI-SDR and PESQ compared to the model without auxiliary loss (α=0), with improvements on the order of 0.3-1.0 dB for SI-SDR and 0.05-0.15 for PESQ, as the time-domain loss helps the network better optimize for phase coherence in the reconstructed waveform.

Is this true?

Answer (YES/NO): NO